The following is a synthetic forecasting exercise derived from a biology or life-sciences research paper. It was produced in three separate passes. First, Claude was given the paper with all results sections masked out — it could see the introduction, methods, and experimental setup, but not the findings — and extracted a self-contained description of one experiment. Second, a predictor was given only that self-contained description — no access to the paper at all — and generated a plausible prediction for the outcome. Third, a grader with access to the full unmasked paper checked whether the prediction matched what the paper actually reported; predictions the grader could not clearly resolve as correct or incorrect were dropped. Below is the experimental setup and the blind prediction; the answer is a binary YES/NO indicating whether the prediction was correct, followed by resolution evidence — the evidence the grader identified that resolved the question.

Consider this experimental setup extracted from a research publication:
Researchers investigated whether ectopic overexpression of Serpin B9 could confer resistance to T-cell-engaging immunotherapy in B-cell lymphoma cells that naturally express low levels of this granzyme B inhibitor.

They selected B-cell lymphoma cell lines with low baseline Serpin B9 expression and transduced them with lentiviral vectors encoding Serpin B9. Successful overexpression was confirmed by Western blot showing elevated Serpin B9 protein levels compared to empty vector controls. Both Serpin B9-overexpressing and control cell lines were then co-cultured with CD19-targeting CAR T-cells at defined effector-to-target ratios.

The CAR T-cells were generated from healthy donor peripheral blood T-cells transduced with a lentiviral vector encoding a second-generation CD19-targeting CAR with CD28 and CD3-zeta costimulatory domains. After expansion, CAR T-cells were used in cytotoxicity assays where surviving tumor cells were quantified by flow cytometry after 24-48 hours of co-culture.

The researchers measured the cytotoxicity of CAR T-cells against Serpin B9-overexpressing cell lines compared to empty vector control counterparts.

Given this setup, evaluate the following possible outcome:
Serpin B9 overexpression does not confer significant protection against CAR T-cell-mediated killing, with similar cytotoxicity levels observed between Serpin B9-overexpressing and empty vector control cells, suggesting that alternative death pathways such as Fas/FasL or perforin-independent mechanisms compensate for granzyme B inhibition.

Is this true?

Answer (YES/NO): NO